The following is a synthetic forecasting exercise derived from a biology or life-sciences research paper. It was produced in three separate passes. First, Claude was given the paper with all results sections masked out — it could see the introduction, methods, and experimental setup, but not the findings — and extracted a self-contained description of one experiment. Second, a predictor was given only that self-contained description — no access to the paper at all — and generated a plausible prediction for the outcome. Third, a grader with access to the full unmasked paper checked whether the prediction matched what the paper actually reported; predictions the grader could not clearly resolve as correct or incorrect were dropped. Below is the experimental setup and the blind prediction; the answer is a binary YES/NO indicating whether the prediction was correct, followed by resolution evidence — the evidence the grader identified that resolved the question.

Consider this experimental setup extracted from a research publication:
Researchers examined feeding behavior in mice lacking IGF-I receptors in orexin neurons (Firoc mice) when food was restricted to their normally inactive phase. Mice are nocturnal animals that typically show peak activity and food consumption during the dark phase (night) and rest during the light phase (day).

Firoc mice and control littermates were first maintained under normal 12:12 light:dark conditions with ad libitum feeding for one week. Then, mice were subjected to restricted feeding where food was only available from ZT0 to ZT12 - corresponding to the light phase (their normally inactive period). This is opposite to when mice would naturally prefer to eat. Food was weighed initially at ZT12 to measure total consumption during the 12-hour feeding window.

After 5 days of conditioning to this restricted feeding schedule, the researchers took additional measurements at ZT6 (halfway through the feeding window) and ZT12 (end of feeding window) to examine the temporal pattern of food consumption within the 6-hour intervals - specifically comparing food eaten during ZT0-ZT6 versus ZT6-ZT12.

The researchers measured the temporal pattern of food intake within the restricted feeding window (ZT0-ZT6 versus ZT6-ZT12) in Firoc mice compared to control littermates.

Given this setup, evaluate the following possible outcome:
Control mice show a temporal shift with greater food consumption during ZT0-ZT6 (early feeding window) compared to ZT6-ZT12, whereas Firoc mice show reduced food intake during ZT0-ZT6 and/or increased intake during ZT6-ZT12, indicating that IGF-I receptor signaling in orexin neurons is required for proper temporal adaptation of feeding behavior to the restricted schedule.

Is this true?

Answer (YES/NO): YES